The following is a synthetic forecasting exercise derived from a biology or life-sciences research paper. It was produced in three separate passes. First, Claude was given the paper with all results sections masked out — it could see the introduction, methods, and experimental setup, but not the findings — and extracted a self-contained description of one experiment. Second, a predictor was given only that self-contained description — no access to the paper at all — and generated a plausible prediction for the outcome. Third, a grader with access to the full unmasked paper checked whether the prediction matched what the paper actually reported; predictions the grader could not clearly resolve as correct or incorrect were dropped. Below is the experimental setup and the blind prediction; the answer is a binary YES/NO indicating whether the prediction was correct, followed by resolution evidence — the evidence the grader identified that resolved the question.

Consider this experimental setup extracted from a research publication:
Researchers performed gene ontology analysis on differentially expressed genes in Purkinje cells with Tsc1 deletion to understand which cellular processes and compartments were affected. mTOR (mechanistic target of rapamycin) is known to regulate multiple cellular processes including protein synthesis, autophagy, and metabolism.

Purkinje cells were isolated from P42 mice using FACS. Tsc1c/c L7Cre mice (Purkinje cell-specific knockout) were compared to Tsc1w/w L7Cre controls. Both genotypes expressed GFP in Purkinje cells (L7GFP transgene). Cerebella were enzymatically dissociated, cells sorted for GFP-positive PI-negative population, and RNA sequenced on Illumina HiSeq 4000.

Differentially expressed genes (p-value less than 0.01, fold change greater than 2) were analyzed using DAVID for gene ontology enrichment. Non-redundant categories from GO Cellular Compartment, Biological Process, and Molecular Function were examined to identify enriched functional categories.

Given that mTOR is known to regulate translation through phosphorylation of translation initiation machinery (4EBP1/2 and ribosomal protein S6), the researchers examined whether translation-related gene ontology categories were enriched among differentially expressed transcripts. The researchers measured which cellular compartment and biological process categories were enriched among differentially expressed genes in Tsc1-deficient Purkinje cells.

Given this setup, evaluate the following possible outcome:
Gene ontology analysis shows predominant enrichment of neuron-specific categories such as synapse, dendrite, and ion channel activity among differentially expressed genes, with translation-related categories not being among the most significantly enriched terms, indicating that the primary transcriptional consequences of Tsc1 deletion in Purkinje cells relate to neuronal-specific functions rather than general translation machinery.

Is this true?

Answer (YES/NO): YES